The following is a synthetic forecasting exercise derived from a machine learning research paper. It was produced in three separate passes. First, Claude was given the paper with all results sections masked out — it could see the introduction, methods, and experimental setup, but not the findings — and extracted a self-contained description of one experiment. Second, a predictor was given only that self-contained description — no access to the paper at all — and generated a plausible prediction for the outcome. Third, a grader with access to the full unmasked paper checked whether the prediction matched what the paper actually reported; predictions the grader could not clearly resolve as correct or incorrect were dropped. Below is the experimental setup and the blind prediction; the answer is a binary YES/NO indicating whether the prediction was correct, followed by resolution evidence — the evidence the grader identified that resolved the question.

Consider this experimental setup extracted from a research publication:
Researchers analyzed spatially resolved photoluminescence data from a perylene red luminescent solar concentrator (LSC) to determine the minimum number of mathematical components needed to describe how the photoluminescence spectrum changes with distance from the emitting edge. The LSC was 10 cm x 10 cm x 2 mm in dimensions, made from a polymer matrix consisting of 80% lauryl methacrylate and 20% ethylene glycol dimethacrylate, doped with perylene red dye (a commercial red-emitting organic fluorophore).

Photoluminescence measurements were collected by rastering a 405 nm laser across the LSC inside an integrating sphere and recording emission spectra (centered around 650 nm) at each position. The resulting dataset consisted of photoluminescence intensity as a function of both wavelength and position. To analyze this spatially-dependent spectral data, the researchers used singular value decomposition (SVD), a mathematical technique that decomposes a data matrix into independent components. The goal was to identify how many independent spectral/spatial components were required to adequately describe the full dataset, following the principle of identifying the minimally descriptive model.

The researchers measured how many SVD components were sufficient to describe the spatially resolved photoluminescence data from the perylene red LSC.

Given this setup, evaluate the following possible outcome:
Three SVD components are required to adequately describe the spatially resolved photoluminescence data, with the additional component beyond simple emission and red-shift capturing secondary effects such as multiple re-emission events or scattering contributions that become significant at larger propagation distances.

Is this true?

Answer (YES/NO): NO